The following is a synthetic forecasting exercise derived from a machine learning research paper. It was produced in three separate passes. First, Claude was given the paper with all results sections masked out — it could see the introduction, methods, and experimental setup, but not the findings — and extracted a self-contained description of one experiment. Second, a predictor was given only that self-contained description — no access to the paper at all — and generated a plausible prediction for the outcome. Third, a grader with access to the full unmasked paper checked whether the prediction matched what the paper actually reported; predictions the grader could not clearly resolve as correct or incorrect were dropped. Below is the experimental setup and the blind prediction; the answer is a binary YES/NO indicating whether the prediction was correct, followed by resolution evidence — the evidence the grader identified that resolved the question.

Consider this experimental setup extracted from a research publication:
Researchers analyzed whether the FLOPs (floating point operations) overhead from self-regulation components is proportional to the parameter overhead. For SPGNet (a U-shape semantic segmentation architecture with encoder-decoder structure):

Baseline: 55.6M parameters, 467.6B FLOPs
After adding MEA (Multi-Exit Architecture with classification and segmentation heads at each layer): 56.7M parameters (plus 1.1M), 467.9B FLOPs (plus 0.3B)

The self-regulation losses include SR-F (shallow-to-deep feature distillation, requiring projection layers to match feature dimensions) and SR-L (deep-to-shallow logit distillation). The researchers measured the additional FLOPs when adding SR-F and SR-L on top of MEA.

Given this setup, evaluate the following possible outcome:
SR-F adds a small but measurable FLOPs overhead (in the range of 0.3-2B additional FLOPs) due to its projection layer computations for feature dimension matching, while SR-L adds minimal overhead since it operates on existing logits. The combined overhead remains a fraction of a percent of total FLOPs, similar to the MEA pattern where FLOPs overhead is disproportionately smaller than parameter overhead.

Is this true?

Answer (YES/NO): NO